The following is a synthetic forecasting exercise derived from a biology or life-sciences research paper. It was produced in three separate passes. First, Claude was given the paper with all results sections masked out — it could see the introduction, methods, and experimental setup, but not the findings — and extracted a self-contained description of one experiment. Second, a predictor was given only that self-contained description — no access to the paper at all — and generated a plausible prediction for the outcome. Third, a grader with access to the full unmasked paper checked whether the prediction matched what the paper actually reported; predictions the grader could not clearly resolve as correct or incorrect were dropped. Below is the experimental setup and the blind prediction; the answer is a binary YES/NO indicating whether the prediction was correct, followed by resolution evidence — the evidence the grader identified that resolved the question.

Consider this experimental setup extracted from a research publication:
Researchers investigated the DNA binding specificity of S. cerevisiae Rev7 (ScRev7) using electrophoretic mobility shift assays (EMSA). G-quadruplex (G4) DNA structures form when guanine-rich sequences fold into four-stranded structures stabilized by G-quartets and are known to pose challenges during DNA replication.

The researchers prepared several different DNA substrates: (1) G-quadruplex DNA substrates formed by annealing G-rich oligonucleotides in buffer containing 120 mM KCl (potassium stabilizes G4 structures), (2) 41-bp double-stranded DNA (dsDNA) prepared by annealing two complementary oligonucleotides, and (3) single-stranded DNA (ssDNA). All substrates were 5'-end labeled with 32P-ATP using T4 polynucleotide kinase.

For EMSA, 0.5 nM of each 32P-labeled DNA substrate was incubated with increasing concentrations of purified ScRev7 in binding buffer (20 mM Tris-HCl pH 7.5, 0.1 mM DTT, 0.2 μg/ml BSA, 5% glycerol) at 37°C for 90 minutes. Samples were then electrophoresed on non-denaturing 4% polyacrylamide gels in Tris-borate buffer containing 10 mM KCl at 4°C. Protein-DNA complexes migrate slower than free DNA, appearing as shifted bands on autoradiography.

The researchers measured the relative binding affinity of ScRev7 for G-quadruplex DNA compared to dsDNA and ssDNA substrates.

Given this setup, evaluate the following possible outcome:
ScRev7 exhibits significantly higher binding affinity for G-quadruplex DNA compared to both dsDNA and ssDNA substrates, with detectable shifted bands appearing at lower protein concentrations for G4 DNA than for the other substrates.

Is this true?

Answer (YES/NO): YES